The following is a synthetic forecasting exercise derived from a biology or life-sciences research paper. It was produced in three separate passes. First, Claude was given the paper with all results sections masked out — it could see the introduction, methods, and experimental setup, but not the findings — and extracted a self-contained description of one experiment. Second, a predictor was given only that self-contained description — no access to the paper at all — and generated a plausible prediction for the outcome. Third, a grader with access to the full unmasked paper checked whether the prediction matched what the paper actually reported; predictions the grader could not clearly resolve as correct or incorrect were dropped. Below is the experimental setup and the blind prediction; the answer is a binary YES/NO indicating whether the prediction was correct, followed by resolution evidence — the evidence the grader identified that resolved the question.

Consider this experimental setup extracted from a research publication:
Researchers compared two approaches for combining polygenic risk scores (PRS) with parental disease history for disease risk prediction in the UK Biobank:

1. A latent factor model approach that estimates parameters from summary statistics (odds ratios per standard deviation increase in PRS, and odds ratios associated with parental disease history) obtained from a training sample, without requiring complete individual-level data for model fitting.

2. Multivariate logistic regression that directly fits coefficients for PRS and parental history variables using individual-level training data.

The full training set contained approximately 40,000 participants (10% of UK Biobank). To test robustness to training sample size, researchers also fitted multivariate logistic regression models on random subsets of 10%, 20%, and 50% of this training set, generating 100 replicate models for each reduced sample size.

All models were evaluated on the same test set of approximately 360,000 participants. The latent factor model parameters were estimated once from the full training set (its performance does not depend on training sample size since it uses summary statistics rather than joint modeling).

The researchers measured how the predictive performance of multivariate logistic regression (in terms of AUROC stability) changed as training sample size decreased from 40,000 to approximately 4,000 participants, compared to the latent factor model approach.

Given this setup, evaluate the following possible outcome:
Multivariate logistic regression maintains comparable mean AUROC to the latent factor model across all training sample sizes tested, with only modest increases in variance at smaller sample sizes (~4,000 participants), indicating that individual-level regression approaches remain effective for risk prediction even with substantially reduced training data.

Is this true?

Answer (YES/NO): NO